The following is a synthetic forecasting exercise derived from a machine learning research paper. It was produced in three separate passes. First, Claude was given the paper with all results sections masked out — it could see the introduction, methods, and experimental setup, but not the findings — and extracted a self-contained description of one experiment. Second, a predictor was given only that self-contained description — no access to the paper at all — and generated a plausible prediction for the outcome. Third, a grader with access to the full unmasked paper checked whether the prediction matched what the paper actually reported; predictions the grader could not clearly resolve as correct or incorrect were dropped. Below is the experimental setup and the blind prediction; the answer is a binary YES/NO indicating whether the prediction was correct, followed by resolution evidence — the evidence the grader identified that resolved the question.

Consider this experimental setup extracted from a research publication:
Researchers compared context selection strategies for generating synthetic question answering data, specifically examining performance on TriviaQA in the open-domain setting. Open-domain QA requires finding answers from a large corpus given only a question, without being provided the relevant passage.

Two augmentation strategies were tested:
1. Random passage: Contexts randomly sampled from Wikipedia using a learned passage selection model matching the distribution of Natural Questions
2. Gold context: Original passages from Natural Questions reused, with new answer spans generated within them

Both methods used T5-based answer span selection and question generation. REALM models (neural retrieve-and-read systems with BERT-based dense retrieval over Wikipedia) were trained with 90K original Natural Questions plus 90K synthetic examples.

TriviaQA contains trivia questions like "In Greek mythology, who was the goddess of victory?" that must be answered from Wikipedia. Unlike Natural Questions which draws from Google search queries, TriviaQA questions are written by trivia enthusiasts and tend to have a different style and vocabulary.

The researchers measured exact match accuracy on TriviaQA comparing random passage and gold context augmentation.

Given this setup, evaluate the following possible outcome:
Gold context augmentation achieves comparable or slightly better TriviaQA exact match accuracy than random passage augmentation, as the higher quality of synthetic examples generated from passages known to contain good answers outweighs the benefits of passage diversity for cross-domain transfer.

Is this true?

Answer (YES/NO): NO